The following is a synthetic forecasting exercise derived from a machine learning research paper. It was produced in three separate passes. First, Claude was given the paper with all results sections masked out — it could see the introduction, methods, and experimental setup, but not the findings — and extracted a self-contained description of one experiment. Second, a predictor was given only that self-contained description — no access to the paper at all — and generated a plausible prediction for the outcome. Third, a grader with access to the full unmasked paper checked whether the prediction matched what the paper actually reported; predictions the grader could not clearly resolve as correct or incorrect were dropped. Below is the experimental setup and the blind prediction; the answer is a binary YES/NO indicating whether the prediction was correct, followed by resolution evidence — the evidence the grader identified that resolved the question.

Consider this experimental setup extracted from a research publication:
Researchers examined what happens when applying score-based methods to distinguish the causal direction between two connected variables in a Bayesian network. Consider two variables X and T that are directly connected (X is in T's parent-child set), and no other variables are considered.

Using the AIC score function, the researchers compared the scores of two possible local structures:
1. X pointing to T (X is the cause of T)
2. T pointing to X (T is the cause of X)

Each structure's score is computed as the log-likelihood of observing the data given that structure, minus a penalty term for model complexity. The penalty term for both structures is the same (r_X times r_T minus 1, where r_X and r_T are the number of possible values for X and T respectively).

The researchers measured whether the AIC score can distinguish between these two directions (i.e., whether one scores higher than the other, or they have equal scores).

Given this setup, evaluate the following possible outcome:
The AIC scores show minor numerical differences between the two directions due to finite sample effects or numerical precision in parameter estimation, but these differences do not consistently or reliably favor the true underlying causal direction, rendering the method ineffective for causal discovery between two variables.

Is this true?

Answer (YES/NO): NO